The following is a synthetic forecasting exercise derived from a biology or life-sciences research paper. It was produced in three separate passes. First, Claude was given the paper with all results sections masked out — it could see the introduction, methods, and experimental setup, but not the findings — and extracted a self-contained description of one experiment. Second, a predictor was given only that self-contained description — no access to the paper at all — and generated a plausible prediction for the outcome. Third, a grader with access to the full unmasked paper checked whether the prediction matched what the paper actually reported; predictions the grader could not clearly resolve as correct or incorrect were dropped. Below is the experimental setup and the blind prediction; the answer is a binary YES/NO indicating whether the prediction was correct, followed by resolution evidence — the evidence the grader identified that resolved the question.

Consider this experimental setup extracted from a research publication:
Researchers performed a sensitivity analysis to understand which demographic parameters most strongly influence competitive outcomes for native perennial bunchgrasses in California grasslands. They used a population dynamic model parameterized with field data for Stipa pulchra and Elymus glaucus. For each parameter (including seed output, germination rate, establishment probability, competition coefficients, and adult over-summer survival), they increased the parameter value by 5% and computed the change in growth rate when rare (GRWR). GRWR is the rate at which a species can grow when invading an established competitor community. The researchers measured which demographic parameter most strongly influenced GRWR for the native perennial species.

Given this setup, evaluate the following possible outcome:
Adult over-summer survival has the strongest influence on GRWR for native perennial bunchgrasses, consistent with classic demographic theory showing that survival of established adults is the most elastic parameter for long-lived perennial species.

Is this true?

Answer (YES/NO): YES